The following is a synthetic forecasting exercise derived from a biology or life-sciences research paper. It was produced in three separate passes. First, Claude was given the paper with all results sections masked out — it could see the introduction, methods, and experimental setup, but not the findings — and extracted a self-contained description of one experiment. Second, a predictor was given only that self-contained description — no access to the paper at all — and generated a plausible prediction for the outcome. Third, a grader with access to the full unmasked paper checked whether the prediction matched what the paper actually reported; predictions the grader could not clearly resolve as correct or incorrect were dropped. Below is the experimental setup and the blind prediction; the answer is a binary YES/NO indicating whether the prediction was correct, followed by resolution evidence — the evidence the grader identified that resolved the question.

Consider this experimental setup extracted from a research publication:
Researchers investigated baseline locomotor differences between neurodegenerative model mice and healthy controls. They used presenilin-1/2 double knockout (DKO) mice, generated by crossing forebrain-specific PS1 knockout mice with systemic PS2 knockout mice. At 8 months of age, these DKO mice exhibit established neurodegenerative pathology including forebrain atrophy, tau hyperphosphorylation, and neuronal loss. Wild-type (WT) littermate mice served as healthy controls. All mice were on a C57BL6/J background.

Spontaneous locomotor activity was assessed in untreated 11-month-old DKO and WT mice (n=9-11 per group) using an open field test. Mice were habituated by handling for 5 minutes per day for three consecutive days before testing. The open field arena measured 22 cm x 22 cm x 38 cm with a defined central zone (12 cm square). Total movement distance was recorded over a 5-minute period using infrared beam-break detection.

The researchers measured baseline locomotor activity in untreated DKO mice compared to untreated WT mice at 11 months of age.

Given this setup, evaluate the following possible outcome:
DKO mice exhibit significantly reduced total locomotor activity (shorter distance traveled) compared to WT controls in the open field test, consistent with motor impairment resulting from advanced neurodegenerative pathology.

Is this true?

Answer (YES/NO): NO